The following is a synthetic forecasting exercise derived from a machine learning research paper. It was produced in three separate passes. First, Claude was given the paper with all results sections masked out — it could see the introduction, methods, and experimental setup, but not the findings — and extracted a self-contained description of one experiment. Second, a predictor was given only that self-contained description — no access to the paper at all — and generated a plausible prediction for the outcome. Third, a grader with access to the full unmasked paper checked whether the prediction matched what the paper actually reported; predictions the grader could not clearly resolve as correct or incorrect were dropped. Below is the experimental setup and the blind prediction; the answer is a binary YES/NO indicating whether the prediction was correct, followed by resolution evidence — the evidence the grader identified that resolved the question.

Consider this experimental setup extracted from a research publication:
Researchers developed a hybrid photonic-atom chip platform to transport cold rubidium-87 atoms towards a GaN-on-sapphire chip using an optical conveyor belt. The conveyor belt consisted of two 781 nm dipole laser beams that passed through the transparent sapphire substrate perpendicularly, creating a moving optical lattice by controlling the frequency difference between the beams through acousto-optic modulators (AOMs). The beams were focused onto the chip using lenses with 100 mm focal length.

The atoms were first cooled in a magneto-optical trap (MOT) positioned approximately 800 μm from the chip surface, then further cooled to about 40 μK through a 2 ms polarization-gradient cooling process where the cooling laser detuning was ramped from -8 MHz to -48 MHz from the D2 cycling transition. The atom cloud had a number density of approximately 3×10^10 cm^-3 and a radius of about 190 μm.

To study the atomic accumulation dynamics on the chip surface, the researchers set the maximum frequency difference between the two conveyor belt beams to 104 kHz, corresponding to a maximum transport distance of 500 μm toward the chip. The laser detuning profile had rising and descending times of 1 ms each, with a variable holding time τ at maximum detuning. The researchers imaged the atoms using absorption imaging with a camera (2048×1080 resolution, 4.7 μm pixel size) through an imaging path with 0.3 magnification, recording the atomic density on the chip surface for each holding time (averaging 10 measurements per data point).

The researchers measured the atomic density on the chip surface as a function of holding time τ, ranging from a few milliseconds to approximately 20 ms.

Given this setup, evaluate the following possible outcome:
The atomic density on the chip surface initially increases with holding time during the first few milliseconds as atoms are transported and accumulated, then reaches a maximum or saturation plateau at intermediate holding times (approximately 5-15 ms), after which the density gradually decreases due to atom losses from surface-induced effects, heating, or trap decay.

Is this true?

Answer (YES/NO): YES